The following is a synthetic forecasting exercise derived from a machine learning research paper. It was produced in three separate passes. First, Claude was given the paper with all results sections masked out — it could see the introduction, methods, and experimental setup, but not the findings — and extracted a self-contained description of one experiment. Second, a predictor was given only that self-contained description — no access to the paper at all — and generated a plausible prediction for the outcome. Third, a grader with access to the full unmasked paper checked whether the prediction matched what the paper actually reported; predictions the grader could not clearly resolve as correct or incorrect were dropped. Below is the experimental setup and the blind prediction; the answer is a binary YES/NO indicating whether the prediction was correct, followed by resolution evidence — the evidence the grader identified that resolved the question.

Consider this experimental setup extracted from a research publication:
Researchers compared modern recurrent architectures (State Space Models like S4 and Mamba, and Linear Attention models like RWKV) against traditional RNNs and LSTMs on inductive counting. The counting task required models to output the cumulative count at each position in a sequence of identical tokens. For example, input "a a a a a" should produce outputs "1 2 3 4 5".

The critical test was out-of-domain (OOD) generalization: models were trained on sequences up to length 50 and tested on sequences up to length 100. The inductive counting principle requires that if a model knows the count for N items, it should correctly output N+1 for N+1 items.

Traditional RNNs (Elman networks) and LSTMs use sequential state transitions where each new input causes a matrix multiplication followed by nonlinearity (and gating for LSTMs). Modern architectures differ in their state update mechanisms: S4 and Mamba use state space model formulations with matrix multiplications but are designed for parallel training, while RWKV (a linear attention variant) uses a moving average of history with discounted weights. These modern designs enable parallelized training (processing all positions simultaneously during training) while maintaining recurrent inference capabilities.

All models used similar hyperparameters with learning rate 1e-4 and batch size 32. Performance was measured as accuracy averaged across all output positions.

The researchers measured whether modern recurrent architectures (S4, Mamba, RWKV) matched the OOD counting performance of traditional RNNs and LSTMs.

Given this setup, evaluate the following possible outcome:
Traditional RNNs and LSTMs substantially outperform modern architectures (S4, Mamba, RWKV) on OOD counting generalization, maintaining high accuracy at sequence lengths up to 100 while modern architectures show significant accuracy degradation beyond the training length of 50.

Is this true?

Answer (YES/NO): YES